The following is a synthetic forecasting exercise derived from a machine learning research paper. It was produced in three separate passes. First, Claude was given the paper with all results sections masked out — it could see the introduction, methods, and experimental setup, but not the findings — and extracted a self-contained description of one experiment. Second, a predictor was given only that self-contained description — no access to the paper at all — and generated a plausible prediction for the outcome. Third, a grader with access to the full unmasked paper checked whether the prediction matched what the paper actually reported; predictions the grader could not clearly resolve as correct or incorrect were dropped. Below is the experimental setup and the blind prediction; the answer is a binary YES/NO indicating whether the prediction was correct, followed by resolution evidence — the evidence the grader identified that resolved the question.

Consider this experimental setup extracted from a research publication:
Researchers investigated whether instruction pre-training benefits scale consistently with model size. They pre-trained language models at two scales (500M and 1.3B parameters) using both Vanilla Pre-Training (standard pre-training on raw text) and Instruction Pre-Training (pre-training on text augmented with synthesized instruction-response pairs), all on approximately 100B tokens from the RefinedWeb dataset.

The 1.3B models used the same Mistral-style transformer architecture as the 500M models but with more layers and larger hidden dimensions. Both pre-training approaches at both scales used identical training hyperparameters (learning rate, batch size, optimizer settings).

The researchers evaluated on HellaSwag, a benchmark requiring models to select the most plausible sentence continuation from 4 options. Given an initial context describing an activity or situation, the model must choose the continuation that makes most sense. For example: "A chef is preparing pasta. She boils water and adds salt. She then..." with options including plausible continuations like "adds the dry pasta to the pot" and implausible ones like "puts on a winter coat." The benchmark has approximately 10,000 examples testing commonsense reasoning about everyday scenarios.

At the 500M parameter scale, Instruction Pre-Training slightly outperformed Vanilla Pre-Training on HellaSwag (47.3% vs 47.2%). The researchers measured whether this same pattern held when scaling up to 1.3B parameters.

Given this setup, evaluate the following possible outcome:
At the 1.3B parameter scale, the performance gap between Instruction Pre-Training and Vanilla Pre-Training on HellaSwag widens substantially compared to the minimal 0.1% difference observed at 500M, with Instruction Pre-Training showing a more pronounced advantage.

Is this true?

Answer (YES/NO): NO